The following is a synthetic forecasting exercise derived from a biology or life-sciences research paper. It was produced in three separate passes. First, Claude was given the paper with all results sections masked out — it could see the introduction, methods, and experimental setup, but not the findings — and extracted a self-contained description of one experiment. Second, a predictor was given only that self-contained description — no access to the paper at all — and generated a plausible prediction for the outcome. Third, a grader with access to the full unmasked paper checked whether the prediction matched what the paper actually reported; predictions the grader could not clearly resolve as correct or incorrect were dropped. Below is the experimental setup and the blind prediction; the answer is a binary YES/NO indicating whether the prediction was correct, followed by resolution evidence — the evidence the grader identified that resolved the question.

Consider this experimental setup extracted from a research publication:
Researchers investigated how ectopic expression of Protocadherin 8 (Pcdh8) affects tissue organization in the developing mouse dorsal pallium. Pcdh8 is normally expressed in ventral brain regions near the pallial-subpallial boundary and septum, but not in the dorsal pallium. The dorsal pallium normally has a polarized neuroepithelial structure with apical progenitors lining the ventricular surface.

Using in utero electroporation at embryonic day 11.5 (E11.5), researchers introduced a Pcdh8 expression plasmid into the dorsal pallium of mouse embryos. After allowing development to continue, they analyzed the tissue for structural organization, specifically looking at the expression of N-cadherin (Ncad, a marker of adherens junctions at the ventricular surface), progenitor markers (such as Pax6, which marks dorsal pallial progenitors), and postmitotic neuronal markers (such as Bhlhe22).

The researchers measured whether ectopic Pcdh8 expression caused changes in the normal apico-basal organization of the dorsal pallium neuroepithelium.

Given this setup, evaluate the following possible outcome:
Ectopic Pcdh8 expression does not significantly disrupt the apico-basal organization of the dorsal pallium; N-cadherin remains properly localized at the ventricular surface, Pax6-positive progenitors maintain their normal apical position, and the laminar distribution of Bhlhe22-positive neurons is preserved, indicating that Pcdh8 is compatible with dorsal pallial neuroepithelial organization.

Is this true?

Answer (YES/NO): NO